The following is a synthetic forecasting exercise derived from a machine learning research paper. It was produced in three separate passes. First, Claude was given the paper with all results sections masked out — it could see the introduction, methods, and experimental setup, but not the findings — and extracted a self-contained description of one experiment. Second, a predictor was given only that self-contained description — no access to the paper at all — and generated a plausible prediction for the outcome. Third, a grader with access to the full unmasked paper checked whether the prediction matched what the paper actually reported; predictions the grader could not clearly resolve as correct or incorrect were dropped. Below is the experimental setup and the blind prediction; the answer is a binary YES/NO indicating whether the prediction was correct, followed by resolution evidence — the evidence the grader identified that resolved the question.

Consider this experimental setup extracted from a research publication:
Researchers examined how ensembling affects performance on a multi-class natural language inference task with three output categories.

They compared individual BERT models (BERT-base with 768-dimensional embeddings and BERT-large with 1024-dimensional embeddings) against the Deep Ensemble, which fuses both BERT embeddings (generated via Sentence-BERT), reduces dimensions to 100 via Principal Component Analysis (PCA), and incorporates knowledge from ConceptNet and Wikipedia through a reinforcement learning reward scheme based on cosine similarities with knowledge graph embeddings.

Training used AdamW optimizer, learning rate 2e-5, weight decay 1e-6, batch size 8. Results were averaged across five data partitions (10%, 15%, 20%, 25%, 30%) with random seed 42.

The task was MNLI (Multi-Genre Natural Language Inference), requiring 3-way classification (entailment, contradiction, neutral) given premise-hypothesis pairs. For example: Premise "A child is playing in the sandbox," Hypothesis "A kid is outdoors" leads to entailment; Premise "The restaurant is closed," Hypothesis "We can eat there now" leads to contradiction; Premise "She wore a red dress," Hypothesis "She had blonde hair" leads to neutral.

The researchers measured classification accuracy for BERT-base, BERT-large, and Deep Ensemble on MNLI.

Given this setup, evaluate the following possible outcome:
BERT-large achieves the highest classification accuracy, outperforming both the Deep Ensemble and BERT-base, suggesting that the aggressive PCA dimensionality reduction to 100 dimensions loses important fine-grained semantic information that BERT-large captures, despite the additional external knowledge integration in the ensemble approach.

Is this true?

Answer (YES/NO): NO